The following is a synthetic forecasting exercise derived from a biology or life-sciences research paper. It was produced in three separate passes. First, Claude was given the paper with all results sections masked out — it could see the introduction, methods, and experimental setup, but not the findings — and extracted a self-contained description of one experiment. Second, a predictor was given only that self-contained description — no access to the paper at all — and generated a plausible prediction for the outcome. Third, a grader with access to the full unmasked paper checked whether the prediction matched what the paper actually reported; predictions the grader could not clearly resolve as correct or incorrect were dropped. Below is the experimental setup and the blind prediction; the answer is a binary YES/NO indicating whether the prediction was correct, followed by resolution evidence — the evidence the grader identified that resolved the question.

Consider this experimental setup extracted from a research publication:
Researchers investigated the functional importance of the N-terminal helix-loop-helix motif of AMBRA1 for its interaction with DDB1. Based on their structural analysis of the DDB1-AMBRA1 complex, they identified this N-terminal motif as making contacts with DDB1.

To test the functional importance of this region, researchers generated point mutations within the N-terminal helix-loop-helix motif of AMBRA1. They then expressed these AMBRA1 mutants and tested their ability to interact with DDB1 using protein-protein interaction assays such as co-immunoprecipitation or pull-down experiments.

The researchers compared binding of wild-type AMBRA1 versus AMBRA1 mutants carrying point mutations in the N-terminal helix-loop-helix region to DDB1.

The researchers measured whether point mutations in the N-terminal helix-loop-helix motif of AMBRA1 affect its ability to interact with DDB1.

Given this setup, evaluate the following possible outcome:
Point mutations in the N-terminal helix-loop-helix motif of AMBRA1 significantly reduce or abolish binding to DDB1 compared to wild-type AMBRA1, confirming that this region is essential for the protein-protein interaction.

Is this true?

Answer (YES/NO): YES